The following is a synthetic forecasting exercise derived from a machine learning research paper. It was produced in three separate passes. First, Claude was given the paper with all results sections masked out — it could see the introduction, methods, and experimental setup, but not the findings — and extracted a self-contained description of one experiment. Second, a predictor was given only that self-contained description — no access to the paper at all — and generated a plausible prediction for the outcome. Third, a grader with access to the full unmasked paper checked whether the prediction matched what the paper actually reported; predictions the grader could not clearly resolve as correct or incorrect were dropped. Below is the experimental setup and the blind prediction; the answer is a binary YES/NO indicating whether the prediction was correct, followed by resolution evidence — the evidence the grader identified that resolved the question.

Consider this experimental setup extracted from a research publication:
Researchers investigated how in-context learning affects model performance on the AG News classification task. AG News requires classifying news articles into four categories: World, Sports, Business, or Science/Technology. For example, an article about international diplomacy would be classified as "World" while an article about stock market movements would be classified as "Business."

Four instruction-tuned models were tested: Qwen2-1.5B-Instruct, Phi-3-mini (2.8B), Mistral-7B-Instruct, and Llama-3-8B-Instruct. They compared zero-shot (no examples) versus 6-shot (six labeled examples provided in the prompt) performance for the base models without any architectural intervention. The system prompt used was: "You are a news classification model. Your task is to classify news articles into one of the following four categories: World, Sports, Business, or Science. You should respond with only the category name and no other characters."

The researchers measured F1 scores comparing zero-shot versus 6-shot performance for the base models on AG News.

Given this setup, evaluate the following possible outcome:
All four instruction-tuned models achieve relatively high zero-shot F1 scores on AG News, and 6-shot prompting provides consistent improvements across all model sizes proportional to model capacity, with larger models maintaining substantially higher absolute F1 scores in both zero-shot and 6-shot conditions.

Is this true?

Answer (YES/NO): NO